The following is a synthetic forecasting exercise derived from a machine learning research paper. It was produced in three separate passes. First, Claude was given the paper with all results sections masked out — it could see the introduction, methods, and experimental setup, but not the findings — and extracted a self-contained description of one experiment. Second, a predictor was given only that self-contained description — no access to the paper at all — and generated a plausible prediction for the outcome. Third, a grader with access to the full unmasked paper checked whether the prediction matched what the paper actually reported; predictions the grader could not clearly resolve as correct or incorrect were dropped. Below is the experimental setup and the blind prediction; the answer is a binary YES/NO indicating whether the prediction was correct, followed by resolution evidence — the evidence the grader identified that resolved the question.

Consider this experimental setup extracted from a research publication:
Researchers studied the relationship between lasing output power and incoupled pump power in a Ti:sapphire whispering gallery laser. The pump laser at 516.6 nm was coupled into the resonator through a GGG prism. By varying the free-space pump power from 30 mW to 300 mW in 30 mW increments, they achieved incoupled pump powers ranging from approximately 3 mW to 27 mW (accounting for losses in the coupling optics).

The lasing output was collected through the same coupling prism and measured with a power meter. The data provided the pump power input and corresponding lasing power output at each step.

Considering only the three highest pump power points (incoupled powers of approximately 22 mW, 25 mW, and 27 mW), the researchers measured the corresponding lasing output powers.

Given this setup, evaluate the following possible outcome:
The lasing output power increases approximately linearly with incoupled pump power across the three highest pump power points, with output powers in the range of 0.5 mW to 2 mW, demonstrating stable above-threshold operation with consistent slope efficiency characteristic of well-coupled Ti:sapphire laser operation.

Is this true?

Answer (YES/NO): NO